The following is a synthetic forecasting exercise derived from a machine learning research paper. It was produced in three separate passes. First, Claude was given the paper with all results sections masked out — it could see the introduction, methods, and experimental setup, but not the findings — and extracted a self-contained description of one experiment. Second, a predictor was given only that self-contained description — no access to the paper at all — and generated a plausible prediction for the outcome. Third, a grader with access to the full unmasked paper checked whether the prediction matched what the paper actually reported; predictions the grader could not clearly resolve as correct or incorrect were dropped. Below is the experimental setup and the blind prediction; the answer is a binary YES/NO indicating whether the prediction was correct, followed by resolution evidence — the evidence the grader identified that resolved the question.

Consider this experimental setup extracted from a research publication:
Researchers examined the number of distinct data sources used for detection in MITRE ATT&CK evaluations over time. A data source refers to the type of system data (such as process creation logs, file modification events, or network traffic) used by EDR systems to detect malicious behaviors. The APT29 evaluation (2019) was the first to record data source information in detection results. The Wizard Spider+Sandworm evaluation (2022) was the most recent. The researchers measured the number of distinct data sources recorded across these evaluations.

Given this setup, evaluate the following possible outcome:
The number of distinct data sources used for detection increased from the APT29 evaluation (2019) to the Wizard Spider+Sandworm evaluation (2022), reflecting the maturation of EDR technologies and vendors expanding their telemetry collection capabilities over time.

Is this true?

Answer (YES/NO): YES